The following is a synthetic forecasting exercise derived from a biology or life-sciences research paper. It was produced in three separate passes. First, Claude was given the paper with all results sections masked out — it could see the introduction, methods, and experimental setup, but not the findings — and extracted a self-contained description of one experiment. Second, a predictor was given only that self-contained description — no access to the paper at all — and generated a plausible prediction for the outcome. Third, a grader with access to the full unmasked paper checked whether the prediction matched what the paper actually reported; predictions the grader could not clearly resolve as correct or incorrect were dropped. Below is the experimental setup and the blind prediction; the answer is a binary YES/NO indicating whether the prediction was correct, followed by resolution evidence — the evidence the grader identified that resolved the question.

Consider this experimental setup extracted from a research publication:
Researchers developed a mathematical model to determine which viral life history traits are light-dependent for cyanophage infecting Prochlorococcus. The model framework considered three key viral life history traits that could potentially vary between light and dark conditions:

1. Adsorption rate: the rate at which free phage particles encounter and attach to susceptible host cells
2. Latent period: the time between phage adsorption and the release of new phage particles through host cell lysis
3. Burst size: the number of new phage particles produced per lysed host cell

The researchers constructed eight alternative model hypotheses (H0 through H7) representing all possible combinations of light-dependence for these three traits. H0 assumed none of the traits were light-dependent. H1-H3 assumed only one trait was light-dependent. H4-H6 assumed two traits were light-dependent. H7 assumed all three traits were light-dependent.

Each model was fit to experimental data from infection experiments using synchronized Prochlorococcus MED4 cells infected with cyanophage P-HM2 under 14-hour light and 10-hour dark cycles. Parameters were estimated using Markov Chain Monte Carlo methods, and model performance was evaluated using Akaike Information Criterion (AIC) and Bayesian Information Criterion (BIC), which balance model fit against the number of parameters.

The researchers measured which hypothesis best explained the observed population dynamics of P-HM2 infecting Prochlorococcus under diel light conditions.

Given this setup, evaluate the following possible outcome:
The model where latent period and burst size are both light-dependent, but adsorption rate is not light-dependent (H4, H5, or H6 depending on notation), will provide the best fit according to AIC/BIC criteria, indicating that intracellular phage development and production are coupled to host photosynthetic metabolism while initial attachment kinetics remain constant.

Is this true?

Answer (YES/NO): NO